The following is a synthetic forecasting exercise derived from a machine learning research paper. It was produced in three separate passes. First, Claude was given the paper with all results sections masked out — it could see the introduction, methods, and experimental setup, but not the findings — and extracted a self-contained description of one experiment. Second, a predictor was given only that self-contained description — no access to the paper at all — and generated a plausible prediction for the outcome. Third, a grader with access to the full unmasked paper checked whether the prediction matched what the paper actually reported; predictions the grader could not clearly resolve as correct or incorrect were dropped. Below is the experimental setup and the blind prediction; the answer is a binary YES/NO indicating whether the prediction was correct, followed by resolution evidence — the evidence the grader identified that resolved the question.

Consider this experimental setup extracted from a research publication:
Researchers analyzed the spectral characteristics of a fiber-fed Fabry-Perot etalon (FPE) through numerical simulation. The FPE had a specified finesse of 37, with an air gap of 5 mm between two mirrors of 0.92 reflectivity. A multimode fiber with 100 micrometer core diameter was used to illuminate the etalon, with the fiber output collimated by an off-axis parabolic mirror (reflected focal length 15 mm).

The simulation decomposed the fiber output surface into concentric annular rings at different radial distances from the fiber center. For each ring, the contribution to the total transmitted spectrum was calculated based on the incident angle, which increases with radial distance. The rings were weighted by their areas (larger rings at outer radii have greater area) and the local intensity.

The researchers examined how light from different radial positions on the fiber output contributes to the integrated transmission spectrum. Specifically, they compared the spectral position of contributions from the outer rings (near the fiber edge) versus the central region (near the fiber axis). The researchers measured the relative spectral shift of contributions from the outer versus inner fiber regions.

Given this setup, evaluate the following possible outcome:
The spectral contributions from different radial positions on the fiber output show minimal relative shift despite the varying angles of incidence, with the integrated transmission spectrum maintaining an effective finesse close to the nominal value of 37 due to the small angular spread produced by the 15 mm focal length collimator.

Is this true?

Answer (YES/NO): NO